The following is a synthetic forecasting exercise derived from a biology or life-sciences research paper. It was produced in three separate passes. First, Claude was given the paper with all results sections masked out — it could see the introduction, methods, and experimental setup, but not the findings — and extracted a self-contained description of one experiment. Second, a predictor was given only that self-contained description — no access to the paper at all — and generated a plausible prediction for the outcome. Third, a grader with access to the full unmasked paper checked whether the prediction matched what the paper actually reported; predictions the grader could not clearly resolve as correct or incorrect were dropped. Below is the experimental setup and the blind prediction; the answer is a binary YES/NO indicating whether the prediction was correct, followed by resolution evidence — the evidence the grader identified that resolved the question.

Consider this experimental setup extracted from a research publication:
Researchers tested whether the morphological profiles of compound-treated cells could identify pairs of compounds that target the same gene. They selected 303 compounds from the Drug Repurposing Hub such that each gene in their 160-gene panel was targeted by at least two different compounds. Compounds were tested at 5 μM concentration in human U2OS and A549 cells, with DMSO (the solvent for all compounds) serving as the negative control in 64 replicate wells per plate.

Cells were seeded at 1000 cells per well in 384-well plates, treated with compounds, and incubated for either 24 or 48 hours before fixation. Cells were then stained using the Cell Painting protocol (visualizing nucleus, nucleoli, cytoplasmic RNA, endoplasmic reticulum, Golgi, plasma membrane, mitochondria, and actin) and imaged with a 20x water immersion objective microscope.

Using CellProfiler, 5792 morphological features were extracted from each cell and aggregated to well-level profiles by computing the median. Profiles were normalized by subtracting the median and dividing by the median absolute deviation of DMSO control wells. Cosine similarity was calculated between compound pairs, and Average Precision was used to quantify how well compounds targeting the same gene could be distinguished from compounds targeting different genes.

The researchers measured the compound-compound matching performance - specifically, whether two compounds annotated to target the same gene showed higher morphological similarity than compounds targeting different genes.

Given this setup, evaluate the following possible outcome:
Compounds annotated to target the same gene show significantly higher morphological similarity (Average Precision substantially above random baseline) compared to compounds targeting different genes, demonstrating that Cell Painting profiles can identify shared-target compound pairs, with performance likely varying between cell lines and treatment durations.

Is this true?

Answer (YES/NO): NO